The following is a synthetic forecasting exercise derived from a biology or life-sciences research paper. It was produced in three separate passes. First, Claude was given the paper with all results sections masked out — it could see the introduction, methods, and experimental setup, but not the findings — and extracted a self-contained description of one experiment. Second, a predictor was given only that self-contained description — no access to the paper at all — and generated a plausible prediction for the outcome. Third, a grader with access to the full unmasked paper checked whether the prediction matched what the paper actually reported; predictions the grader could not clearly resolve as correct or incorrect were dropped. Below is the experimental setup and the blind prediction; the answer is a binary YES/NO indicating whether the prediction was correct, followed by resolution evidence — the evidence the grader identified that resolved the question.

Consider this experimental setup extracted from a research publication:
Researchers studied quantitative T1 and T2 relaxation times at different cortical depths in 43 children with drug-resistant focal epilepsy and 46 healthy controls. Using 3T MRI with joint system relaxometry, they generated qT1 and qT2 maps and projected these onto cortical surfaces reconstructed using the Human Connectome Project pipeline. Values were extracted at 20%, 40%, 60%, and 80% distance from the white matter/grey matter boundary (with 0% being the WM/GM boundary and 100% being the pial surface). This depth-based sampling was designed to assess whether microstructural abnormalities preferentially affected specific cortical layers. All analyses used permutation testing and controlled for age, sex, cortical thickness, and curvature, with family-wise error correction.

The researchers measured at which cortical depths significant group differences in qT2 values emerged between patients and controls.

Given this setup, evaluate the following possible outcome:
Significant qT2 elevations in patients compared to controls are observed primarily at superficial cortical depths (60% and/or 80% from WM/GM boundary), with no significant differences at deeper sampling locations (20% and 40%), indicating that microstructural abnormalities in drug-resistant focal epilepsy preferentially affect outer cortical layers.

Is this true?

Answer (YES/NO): YES